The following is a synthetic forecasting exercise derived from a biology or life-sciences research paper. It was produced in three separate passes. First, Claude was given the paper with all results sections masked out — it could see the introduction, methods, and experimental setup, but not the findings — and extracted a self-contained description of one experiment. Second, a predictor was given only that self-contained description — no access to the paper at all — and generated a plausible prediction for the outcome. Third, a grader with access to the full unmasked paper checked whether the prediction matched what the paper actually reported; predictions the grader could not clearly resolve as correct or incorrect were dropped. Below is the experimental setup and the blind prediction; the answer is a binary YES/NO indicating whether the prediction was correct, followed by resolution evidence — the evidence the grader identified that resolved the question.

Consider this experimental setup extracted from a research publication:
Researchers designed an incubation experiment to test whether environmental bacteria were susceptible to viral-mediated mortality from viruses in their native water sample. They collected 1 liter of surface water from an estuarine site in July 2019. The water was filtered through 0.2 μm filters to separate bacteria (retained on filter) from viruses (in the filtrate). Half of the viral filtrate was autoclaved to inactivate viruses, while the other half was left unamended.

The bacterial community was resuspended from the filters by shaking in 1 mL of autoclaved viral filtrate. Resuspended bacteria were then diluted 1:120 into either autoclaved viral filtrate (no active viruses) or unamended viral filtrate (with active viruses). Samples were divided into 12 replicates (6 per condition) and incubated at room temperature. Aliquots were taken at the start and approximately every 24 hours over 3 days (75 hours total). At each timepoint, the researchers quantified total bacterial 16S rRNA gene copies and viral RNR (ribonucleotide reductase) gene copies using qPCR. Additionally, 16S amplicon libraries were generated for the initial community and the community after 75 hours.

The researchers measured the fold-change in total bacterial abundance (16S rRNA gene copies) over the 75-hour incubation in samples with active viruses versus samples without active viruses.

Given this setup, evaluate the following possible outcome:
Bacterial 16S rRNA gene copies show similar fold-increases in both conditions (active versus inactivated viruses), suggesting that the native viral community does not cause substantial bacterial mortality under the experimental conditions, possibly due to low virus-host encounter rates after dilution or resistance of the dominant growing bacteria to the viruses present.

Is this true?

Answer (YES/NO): NO